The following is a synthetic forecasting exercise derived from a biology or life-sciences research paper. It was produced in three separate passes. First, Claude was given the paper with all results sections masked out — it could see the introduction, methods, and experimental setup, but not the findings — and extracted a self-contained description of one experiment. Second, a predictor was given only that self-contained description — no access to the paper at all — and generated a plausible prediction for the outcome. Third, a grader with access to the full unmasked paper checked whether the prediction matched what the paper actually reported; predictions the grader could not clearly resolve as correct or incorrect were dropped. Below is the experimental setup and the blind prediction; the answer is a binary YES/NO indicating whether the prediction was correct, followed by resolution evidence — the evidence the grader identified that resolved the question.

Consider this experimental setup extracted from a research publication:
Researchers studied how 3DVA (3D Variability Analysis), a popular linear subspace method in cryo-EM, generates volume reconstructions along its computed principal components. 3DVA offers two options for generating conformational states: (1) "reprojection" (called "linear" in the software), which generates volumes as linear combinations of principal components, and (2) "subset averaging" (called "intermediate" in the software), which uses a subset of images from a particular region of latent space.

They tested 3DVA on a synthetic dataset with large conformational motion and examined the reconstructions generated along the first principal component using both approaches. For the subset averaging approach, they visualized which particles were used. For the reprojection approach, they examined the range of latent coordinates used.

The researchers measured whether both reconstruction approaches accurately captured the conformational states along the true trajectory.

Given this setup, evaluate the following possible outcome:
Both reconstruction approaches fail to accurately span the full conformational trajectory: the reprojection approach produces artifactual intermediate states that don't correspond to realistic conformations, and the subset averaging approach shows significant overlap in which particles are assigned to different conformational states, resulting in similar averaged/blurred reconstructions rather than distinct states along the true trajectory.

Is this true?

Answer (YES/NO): YES